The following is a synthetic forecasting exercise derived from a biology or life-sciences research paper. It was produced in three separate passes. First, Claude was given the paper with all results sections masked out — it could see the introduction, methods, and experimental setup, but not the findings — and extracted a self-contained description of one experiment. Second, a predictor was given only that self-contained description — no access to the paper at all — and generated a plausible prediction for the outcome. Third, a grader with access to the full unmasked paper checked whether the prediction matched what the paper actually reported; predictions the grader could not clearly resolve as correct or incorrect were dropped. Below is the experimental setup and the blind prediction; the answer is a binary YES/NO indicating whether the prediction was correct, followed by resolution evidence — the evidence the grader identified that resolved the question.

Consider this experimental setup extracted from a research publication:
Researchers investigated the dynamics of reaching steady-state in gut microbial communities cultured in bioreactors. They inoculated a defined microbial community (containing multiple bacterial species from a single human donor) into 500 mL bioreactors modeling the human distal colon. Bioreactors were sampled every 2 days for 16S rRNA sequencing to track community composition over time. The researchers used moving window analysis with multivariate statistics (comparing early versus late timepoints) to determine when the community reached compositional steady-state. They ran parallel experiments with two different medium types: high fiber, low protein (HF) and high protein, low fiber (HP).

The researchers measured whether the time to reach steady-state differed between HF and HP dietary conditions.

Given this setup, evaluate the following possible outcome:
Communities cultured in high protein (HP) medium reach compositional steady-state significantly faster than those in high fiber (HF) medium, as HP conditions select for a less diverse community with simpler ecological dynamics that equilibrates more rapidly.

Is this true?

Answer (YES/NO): NO